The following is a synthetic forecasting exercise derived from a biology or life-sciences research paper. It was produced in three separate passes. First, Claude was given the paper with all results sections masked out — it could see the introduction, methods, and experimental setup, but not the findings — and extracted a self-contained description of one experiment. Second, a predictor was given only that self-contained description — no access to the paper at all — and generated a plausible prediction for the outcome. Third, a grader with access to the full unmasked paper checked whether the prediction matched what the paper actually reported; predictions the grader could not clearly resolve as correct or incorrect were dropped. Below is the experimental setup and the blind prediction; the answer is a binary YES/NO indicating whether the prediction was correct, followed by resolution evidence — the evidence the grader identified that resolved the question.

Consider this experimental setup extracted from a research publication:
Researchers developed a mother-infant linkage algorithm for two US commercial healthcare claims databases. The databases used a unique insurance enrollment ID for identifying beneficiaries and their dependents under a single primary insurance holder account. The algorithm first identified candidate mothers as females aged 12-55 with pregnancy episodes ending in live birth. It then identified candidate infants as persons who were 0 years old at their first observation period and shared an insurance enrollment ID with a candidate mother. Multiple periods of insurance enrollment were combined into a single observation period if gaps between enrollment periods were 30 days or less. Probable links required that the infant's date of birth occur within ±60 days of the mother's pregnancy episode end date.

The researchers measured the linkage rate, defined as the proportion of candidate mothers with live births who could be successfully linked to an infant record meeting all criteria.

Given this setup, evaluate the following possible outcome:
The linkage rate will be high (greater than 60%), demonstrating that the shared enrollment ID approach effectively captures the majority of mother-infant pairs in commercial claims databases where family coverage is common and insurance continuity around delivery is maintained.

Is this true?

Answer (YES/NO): YES